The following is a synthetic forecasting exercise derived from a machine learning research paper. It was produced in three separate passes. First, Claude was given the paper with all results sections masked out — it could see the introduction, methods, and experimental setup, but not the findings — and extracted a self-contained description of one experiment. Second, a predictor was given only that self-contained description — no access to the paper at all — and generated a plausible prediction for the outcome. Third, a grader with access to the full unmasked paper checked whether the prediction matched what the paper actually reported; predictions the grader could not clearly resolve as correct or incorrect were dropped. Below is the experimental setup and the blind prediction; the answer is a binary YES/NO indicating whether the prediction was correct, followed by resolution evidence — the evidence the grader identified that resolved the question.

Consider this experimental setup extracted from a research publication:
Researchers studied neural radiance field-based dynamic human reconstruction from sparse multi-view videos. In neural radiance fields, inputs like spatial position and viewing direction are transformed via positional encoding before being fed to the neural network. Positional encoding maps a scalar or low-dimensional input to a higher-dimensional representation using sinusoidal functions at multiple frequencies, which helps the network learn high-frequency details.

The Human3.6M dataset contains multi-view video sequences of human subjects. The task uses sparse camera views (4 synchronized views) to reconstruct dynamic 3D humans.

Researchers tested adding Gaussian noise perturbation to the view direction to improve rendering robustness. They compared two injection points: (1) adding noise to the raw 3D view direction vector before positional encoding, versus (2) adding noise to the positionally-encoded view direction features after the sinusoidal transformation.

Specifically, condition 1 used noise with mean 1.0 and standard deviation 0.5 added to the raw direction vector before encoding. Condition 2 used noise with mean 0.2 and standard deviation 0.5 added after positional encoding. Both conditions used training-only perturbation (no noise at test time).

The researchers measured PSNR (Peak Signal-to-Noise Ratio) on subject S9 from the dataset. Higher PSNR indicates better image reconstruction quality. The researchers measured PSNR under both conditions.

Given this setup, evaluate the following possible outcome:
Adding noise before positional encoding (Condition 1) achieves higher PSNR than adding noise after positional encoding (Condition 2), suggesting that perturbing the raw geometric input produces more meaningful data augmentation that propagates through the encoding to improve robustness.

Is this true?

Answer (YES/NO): NO